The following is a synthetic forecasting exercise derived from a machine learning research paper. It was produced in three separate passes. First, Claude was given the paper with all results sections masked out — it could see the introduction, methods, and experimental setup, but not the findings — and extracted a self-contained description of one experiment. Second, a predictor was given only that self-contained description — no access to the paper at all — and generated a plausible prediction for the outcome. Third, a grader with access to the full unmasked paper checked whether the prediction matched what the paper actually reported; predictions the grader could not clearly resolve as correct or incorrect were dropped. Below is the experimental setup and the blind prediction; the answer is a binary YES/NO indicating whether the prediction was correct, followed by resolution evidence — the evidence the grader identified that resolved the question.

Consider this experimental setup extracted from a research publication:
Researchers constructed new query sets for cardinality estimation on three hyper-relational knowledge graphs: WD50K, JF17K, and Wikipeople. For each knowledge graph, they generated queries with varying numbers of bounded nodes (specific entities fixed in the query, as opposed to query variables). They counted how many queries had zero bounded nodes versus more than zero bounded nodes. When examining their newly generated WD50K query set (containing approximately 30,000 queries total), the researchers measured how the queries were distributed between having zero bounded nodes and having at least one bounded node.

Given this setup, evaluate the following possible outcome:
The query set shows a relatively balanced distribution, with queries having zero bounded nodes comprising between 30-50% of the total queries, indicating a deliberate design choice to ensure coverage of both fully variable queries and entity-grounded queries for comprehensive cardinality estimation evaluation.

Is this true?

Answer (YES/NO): YES